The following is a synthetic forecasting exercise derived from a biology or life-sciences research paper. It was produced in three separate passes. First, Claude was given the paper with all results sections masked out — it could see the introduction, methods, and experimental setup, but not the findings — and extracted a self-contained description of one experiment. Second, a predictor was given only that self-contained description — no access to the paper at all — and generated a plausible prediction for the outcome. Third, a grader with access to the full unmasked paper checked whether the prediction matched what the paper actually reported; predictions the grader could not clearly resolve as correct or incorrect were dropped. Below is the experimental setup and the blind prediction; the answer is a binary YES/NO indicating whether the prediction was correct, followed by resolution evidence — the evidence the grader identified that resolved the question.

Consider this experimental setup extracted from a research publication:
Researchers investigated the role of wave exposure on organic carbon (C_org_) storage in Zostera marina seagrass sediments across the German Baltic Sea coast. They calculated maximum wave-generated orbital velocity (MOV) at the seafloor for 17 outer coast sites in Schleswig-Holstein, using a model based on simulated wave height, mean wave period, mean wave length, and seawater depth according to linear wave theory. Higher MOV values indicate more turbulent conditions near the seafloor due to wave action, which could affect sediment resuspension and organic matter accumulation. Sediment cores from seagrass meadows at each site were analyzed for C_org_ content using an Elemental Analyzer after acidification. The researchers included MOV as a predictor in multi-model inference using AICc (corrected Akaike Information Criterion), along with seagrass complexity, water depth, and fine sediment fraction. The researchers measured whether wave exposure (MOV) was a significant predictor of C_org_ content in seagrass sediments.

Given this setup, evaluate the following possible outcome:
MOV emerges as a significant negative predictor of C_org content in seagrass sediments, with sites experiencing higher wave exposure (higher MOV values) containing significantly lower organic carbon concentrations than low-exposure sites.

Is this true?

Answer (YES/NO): NO